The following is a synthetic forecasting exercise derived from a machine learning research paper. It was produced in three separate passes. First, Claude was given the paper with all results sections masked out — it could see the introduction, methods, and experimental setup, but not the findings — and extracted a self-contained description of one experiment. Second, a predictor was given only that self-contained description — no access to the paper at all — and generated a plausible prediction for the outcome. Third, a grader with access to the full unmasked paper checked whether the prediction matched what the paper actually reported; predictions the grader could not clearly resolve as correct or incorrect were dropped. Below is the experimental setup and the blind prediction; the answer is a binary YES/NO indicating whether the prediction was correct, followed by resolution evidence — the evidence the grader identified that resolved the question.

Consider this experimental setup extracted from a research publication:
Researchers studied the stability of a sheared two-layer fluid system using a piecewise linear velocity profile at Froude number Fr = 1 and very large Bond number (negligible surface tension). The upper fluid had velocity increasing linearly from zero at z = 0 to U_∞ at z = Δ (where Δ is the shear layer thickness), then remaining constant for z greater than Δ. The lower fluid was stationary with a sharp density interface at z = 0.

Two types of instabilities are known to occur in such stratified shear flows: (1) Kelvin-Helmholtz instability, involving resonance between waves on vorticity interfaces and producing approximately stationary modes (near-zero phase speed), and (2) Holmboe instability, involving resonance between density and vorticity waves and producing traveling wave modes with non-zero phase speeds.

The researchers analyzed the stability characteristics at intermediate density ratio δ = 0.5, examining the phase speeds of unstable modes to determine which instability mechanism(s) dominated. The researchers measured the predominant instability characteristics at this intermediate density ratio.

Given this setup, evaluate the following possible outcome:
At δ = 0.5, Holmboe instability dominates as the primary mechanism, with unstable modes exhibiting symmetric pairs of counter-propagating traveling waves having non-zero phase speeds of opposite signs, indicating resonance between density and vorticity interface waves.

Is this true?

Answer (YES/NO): NO